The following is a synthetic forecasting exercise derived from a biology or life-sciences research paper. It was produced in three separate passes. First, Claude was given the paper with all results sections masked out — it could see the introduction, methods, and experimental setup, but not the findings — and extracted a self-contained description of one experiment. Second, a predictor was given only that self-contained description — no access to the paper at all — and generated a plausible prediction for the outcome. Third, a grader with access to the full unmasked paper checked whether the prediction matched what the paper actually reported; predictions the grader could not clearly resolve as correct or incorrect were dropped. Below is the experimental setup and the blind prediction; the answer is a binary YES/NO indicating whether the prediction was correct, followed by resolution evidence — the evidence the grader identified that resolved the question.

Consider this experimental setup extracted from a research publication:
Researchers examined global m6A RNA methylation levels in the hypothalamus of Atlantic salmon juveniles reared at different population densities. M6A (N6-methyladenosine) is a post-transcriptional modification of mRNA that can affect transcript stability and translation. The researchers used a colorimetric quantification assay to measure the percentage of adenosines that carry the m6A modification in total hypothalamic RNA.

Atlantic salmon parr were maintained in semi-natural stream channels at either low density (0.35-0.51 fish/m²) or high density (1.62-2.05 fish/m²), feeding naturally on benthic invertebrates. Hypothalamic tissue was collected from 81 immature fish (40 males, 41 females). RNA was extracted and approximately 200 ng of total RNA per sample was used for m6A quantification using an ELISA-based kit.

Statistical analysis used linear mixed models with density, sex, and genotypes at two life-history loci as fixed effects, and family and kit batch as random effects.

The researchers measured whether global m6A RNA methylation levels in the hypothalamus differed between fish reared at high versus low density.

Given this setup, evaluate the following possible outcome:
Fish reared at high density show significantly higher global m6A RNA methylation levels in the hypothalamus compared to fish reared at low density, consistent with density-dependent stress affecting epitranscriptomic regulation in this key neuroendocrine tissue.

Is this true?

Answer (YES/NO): NO